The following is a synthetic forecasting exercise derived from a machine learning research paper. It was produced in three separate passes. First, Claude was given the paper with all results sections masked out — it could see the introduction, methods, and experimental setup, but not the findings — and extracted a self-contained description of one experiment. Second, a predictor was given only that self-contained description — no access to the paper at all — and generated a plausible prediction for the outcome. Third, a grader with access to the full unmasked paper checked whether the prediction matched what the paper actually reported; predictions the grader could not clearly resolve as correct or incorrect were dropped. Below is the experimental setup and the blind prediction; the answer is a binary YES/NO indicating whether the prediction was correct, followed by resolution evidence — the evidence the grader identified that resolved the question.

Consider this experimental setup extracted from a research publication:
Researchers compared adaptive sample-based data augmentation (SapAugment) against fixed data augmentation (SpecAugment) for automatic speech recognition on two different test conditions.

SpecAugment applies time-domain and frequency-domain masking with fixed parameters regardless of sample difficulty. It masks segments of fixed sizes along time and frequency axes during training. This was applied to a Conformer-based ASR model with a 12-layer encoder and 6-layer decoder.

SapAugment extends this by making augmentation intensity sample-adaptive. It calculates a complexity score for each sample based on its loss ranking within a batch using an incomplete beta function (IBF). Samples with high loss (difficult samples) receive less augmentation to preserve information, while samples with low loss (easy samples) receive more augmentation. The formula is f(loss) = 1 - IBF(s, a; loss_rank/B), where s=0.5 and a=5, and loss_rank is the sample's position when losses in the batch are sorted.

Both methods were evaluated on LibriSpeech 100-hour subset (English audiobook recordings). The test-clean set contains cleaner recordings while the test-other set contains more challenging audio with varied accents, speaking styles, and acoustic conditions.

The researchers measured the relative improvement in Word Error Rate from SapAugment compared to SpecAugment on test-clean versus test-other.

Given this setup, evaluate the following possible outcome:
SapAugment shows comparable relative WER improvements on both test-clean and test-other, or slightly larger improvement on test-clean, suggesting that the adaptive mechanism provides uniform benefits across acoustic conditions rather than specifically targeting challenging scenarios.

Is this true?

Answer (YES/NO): NO